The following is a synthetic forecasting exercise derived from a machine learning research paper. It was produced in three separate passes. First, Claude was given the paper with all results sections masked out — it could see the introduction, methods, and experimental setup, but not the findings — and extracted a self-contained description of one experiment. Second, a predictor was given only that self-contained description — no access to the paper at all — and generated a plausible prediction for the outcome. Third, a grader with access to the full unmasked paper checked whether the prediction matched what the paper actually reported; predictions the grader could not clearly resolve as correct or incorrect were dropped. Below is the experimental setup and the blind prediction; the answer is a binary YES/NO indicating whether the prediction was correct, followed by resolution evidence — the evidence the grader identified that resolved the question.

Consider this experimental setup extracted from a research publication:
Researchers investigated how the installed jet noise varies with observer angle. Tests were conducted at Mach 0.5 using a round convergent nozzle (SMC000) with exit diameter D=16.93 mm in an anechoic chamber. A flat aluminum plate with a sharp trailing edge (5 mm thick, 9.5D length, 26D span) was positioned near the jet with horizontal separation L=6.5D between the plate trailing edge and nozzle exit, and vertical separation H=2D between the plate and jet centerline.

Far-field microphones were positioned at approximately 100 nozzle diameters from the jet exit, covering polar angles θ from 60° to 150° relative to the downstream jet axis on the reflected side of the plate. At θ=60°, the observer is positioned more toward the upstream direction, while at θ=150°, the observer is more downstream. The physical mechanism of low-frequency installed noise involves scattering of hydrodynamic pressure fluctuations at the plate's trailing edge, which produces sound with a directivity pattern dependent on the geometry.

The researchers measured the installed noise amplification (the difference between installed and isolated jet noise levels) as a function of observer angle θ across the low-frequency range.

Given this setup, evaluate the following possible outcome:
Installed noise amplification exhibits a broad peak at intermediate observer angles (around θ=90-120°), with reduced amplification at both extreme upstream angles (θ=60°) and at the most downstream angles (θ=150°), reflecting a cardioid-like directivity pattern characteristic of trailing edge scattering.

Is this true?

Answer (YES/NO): NO